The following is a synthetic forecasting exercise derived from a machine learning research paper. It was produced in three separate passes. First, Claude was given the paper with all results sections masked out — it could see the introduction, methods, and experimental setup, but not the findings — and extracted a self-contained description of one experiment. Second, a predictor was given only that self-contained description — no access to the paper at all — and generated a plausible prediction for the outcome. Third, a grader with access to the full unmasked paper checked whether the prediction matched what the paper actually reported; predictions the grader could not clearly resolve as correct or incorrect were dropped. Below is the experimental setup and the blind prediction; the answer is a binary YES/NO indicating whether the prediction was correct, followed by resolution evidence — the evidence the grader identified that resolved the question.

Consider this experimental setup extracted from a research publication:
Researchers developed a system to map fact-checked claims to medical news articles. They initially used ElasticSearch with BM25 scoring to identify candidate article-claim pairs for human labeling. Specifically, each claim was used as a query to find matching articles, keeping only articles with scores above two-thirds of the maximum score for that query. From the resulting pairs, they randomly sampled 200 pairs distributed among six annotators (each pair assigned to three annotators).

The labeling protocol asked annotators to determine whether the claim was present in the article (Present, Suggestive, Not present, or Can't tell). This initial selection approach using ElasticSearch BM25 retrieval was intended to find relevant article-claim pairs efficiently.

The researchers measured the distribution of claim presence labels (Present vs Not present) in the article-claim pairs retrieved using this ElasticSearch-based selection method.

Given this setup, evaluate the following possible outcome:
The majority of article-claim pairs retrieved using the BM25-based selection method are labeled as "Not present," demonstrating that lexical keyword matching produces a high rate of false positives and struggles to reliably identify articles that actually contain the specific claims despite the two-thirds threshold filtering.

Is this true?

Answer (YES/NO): YES